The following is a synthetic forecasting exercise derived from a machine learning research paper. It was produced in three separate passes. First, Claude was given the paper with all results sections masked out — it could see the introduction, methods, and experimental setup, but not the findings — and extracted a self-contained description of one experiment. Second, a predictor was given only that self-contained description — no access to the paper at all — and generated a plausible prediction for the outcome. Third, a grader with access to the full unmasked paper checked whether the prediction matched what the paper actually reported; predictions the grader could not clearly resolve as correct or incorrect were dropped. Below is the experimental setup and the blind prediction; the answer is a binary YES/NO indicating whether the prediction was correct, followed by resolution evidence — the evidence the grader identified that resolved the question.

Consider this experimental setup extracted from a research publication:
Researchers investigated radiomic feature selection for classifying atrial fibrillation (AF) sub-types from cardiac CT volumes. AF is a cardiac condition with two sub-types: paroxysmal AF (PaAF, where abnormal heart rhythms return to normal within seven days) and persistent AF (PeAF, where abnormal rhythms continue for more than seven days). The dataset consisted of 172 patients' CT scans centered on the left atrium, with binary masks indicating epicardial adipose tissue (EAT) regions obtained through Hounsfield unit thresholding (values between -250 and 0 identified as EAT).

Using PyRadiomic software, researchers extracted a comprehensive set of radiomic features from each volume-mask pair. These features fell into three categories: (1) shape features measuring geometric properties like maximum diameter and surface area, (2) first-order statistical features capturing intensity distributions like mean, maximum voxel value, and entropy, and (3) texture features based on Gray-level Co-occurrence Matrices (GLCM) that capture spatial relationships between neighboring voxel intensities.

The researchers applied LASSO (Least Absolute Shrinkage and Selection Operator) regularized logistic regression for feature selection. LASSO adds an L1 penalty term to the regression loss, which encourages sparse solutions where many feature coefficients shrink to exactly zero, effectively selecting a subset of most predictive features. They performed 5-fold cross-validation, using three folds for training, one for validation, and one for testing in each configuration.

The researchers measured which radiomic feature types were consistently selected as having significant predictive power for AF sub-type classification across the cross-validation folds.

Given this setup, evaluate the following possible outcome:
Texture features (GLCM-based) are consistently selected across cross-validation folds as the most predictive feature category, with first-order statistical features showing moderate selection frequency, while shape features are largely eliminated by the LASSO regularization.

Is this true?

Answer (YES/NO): NO